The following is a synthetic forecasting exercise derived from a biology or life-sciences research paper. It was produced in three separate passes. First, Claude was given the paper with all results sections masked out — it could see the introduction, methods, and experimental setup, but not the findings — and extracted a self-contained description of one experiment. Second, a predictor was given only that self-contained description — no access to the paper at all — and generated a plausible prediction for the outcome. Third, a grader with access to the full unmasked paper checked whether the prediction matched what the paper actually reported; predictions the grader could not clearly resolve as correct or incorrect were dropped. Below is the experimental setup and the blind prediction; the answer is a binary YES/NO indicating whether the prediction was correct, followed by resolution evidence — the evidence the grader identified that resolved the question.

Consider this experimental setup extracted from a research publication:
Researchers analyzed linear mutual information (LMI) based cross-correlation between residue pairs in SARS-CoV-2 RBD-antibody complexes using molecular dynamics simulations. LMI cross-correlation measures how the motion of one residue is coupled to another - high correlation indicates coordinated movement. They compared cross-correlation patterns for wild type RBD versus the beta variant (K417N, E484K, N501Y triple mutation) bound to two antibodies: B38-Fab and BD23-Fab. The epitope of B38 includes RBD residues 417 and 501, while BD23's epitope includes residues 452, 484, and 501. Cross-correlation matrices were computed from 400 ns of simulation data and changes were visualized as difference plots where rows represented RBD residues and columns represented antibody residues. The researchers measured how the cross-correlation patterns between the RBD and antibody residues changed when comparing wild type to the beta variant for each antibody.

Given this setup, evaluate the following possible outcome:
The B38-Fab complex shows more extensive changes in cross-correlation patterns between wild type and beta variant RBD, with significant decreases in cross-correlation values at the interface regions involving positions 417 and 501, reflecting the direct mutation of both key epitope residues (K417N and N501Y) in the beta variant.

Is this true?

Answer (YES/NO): YES